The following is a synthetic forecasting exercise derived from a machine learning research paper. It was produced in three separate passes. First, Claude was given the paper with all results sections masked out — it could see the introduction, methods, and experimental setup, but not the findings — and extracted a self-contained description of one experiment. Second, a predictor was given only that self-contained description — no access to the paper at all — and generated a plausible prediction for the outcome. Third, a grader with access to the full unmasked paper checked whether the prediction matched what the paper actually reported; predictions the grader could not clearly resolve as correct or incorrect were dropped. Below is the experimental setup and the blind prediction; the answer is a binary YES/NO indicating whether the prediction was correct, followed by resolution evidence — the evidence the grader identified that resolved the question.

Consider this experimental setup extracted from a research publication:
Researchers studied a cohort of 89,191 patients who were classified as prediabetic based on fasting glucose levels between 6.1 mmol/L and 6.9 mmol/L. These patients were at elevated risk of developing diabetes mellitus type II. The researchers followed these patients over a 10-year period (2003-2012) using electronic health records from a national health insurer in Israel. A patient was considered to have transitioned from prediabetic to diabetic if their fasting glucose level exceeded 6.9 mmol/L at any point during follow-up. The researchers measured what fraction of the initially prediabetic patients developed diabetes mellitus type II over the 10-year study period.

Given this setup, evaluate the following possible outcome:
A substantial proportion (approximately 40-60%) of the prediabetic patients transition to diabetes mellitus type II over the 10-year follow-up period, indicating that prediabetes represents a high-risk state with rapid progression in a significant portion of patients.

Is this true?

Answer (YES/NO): NO